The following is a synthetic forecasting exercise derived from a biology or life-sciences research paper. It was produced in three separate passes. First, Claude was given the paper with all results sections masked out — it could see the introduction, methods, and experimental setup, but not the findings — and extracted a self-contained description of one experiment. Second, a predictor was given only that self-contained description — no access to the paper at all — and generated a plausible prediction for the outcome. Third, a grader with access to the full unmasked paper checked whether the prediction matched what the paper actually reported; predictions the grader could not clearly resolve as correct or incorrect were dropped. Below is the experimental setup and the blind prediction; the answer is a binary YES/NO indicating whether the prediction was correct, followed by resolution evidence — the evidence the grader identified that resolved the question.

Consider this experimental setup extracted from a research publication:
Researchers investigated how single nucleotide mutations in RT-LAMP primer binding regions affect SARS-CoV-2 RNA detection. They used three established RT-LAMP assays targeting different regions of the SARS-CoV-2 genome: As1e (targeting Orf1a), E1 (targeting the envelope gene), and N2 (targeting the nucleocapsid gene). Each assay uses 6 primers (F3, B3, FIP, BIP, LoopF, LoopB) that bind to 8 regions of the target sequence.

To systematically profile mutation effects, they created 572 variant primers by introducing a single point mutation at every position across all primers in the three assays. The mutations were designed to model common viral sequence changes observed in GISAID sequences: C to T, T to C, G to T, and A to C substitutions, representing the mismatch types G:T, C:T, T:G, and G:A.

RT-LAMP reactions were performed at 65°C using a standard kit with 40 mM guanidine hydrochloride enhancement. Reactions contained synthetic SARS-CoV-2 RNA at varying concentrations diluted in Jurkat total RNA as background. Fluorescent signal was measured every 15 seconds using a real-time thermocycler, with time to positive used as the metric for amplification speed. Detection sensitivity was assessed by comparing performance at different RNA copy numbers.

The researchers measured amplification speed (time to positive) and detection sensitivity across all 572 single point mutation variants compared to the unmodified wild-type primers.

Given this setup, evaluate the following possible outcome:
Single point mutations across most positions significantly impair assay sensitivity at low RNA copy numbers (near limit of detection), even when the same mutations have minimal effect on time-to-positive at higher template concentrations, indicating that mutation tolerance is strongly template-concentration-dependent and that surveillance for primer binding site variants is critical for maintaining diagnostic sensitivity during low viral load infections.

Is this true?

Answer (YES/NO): NO